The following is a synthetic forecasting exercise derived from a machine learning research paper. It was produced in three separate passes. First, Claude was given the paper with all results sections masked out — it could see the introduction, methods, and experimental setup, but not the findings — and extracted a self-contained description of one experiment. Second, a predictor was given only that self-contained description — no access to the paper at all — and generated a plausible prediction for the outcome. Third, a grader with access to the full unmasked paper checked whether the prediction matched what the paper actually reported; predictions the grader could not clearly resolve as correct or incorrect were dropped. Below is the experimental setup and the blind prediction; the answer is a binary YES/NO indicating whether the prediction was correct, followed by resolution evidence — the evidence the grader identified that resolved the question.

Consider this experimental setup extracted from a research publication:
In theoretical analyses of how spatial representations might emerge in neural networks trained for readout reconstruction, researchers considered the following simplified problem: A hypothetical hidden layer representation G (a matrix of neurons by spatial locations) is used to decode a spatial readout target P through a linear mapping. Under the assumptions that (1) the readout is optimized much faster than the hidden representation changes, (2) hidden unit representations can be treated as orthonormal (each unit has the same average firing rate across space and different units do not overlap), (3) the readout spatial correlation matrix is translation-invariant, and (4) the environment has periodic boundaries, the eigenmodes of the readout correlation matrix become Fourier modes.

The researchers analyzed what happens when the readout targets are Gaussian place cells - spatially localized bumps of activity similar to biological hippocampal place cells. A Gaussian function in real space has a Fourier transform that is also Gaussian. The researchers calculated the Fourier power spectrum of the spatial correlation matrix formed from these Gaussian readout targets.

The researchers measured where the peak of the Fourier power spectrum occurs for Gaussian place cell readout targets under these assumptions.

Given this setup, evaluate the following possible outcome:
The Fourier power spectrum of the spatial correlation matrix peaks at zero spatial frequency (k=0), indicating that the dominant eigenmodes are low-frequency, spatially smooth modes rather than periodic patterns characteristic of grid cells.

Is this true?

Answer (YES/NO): YES